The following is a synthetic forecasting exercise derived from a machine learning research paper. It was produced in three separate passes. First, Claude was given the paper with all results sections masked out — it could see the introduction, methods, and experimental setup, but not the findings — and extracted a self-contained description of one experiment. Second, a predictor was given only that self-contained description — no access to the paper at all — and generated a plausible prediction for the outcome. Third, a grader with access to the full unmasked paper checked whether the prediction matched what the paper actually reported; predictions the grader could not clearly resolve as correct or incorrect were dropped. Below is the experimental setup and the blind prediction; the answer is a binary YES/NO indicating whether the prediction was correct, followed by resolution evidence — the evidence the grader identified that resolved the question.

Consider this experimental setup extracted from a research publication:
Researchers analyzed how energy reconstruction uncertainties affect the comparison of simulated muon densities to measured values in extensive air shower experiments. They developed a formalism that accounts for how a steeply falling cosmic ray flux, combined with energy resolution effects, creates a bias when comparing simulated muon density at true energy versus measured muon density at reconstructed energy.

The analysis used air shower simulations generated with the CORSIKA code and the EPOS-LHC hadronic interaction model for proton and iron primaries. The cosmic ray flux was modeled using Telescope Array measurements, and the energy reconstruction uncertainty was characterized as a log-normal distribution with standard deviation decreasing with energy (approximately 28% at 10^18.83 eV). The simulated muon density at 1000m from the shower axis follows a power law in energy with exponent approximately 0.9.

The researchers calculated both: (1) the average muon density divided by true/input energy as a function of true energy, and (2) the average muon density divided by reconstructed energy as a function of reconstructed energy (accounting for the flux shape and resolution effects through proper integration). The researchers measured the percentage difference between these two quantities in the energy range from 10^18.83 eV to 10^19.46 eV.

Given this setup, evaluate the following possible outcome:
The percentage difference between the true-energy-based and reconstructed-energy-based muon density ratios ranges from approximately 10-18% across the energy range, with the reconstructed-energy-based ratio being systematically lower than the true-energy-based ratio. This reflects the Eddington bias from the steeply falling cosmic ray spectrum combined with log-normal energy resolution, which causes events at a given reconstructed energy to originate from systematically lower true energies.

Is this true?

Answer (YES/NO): NO